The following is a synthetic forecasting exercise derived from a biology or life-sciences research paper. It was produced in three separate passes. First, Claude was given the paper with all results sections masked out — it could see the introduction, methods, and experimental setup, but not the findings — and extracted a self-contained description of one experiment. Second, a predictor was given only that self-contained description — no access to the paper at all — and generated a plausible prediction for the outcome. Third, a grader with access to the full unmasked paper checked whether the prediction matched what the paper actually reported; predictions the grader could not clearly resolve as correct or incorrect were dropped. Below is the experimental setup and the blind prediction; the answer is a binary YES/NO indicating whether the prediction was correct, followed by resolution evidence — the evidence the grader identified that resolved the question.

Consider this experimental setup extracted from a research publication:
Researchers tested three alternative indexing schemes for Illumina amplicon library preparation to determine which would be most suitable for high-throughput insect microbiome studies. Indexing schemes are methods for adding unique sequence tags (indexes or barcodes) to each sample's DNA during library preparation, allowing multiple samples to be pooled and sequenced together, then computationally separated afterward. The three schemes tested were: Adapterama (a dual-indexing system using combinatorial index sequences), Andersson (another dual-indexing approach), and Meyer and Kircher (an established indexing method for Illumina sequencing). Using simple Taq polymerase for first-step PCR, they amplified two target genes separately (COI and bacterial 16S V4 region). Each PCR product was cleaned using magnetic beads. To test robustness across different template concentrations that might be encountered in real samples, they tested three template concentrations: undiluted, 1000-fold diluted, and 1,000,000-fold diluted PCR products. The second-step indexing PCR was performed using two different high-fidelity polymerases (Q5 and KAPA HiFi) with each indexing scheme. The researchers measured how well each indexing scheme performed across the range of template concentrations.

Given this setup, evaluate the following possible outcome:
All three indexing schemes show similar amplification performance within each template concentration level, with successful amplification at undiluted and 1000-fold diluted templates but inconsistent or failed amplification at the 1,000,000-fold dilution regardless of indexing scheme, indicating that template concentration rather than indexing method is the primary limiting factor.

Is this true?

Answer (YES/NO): NO